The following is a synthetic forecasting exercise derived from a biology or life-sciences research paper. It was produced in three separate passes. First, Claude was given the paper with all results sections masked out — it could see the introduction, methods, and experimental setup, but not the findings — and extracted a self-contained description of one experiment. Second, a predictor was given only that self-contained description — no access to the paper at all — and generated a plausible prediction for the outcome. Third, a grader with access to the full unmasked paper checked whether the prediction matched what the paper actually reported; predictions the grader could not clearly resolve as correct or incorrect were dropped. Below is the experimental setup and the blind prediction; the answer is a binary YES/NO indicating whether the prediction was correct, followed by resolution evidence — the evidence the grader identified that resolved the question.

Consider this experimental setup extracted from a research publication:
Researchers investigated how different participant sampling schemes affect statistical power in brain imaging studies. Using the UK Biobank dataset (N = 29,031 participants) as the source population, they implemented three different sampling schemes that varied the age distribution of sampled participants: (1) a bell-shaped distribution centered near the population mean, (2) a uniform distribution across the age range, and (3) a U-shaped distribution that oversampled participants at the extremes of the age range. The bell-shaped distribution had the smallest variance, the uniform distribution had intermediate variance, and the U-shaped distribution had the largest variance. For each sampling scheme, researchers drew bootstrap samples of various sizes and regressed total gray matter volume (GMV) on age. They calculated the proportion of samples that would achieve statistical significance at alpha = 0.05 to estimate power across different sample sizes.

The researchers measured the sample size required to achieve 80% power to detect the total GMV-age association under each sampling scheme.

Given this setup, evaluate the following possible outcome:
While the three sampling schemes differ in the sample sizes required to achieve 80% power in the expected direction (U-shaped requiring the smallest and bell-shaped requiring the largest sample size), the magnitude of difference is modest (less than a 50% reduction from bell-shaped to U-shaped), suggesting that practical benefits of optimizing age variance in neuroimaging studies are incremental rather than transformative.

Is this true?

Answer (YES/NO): NO